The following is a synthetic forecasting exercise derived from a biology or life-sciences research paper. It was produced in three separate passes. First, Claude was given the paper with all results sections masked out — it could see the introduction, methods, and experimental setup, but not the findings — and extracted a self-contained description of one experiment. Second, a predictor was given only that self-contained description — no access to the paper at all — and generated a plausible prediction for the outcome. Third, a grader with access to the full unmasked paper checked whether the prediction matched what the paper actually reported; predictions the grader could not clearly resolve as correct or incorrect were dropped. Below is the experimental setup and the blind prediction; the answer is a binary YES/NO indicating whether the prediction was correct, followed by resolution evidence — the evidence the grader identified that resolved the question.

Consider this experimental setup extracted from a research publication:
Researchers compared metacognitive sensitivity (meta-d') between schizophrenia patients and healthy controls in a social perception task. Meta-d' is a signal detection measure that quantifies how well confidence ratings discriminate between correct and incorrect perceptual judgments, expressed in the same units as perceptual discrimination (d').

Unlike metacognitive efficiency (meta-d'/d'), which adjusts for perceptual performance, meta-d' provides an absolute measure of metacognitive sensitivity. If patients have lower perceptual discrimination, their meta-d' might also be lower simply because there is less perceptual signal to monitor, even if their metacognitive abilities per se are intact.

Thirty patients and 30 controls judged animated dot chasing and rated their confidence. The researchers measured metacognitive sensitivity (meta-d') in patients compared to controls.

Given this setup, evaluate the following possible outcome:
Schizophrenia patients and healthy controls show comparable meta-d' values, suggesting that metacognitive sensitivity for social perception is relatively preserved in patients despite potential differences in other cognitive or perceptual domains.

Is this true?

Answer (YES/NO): YES